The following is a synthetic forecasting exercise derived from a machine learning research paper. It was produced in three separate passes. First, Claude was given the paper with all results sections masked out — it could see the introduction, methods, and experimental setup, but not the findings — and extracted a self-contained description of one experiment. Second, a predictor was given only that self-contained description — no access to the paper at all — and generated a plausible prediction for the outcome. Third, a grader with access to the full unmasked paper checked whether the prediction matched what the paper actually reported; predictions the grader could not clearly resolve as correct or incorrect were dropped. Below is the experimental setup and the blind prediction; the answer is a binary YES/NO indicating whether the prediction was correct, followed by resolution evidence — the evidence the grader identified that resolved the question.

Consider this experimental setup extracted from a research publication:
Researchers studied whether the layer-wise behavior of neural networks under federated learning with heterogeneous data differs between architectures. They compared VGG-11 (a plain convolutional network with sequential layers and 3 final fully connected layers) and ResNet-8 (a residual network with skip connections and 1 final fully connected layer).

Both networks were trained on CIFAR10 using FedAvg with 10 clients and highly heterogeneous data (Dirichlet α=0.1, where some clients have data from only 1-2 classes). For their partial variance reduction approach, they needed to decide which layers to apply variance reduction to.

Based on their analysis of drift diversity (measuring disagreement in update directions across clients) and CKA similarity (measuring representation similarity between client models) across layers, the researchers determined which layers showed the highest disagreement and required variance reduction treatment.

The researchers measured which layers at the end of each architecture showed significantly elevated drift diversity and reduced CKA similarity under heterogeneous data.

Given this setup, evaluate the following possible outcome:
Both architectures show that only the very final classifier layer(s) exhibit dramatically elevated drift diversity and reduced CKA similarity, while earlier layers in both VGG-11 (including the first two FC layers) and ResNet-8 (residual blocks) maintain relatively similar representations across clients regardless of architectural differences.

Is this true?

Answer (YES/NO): NO